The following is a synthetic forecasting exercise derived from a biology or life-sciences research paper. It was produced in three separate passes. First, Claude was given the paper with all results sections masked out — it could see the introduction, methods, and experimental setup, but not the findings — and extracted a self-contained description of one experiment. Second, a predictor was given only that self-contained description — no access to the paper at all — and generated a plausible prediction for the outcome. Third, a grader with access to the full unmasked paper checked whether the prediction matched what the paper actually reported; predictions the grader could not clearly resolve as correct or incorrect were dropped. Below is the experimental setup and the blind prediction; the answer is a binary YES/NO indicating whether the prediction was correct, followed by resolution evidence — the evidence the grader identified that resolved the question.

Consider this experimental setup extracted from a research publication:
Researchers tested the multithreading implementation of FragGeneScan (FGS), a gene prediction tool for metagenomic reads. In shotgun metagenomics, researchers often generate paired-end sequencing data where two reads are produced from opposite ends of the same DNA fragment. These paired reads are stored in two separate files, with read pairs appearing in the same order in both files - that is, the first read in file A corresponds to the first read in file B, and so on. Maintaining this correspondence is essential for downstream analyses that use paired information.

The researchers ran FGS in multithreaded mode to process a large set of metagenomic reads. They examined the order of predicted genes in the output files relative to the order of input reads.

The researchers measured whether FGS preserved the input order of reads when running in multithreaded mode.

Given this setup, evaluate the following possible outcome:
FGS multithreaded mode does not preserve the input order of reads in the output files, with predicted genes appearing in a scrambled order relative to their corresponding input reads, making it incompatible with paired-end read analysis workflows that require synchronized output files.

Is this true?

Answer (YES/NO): YES